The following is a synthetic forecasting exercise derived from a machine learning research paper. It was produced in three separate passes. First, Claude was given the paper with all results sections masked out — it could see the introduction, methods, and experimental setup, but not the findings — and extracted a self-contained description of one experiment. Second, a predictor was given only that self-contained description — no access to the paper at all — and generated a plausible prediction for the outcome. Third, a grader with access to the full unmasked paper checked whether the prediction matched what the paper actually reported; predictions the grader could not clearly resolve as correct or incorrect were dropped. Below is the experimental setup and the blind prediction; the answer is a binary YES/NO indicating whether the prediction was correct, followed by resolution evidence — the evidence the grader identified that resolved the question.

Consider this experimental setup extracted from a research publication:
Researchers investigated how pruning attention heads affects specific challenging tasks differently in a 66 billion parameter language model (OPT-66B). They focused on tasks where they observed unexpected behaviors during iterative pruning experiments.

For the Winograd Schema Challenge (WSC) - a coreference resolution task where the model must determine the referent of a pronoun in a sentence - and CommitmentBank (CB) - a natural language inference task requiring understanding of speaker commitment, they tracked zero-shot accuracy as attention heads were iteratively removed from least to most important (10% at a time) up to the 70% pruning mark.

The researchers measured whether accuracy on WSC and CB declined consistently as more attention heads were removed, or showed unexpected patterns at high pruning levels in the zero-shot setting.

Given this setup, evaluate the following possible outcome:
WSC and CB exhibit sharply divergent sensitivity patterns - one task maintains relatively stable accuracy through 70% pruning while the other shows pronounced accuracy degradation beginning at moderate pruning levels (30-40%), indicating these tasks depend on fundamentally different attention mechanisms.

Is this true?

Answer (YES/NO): NO